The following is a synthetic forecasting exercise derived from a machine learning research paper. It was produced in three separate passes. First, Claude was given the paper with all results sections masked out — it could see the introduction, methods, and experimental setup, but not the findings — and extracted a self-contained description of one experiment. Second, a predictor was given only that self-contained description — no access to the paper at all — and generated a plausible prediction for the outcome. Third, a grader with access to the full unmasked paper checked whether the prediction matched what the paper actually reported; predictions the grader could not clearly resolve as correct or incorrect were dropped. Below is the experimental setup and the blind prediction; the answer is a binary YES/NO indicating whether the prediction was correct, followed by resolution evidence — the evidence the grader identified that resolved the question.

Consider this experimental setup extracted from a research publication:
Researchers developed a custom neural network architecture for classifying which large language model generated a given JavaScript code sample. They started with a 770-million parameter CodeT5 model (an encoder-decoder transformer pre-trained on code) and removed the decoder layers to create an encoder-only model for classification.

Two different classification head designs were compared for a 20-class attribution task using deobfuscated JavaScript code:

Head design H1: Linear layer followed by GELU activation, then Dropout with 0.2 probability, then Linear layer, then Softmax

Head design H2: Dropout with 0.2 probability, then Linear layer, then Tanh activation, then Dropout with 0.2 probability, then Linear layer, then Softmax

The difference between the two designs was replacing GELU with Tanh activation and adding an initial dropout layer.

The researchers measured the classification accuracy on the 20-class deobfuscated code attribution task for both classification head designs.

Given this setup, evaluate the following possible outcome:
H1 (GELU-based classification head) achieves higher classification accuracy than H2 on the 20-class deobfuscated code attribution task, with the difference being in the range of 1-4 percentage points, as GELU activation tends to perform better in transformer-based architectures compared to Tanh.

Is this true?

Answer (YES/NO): NO